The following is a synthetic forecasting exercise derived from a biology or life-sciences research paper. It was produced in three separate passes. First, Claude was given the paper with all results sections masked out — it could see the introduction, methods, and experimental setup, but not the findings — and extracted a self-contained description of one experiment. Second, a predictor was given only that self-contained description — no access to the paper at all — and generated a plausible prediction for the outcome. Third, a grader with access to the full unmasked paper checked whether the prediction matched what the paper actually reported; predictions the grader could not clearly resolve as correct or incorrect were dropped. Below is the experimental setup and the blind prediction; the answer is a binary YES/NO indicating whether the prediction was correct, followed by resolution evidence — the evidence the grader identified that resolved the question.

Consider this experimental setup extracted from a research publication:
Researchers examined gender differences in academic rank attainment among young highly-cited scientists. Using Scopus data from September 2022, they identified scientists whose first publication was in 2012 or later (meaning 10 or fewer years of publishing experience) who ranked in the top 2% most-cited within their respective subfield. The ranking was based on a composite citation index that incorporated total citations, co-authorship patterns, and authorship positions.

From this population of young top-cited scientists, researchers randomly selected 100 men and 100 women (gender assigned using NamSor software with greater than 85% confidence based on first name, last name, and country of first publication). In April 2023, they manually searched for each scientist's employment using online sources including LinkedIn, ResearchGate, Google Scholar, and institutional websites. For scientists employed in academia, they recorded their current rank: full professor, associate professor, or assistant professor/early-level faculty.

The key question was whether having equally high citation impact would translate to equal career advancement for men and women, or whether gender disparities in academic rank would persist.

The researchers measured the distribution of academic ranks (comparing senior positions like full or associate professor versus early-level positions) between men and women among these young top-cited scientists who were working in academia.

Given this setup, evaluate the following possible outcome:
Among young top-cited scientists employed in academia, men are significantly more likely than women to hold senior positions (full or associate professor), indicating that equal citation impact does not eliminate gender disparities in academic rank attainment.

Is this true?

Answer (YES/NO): NO